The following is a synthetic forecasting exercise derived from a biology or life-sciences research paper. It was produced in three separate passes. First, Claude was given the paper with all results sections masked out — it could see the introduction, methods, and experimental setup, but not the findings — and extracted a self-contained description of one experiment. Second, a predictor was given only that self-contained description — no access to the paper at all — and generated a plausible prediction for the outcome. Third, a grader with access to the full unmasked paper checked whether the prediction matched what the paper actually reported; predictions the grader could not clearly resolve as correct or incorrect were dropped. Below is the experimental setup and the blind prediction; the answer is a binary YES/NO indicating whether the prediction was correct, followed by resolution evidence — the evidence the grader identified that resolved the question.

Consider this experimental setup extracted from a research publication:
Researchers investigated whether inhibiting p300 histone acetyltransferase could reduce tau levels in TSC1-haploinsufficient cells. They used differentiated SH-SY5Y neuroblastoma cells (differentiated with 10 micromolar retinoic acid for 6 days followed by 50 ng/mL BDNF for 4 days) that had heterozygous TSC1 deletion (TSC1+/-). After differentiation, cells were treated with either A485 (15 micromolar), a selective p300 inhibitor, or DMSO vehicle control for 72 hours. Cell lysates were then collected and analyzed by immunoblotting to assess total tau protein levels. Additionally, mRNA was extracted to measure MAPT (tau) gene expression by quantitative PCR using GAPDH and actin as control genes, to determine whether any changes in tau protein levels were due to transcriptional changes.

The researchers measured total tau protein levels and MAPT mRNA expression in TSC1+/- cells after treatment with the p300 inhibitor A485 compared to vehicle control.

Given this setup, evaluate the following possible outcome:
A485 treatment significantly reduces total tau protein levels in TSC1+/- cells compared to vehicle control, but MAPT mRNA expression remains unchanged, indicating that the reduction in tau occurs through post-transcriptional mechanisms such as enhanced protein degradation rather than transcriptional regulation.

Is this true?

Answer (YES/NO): YES